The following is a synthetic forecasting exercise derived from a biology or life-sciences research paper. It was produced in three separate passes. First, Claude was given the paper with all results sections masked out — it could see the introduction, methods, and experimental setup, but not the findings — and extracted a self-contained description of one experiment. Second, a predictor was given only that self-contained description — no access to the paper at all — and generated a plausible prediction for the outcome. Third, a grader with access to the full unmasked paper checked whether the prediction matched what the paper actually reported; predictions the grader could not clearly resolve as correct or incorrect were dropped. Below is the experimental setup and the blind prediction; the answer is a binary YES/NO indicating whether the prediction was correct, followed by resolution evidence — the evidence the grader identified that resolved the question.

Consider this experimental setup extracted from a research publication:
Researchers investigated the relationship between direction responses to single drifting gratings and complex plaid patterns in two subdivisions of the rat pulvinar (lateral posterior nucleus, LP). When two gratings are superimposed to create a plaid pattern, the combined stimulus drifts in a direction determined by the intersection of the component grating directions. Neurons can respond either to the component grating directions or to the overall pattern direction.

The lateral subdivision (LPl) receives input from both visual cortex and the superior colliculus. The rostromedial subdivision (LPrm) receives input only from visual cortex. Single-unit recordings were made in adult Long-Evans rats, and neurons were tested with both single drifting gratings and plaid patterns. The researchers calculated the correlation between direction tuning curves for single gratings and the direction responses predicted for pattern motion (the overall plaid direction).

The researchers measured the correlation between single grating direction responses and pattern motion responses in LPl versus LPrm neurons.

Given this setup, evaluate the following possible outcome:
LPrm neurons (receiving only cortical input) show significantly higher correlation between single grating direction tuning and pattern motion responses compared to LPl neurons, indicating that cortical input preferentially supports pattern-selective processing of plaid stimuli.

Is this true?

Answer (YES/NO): YES